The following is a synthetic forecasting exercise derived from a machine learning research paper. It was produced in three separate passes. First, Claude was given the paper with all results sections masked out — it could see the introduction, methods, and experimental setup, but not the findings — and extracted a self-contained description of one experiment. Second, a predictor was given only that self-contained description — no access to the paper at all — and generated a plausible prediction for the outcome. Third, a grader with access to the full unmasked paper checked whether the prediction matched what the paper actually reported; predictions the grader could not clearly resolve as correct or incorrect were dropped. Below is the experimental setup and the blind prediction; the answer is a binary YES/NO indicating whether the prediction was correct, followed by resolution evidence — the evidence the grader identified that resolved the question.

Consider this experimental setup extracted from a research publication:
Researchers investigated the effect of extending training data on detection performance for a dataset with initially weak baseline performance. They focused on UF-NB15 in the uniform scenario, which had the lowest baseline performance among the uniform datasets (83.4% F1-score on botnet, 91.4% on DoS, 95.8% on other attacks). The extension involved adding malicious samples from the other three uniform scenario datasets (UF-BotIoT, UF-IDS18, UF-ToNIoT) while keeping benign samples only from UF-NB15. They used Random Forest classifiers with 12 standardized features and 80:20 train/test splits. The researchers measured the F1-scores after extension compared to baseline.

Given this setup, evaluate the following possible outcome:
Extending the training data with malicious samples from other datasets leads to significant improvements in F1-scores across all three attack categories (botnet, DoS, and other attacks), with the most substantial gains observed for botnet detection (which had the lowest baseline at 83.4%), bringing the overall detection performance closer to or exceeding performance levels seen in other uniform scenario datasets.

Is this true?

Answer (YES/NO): NO